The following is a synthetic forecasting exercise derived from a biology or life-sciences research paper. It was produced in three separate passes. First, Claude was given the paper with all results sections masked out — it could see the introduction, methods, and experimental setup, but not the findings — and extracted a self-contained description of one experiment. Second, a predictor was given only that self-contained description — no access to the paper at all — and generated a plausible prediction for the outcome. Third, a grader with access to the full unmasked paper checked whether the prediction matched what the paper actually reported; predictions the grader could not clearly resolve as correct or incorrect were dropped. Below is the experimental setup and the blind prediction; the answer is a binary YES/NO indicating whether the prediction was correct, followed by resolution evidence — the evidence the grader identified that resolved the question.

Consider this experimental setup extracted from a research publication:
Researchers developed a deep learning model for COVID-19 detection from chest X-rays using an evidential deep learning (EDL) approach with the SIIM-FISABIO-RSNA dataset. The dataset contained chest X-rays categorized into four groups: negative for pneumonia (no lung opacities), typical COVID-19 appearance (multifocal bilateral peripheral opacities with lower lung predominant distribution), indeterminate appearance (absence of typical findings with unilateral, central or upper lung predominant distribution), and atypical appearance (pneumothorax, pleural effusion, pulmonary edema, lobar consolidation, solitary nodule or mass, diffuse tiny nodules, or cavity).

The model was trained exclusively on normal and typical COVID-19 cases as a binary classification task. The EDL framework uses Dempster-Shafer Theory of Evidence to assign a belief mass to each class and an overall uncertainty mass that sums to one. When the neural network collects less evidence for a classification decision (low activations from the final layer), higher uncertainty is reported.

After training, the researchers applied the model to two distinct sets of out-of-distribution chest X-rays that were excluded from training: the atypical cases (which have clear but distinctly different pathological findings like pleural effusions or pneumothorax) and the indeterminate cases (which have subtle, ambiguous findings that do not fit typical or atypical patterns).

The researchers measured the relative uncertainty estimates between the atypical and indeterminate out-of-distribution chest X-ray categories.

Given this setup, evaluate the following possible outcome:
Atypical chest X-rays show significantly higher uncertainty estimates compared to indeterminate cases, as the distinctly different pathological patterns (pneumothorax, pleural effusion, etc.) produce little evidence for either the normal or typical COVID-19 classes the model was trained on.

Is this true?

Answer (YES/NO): NO